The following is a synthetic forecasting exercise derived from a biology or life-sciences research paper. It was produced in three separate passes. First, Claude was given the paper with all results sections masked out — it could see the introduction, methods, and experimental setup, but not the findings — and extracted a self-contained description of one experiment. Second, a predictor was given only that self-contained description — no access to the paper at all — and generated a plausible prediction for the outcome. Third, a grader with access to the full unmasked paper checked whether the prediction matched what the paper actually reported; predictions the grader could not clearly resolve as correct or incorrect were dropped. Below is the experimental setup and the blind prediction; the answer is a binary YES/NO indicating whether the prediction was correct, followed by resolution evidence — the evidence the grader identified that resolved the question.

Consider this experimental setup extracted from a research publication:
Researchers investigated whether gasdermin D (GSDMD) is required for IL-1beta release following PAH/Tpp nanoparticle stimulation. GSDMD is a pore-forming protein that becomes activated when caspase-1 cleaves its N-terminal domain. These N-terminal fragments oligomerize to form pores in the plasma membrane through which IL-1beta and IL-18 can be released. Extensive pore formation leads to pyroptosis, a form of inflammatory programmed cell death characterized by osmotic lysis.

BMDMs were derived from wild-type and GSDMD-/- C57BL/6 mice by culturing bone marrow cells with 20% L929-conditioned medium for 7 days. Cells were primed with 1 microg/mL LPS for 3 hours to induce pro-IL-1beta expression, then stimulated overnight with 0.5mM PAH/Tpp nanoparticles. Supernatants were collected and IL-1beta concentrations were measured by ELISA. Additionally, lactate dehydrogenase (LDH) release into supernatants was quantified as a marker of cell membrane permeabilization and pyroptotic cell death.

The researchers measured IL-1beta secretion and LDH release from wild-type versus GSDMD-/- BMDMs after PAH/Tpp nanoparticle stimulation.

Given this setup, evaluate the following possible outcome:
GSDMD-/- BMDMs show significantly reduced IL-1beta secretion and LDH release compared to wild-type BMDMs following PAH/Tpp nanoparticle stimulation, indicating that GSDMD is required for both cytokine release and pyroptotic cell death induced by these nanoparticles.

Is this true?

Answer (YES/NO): NO